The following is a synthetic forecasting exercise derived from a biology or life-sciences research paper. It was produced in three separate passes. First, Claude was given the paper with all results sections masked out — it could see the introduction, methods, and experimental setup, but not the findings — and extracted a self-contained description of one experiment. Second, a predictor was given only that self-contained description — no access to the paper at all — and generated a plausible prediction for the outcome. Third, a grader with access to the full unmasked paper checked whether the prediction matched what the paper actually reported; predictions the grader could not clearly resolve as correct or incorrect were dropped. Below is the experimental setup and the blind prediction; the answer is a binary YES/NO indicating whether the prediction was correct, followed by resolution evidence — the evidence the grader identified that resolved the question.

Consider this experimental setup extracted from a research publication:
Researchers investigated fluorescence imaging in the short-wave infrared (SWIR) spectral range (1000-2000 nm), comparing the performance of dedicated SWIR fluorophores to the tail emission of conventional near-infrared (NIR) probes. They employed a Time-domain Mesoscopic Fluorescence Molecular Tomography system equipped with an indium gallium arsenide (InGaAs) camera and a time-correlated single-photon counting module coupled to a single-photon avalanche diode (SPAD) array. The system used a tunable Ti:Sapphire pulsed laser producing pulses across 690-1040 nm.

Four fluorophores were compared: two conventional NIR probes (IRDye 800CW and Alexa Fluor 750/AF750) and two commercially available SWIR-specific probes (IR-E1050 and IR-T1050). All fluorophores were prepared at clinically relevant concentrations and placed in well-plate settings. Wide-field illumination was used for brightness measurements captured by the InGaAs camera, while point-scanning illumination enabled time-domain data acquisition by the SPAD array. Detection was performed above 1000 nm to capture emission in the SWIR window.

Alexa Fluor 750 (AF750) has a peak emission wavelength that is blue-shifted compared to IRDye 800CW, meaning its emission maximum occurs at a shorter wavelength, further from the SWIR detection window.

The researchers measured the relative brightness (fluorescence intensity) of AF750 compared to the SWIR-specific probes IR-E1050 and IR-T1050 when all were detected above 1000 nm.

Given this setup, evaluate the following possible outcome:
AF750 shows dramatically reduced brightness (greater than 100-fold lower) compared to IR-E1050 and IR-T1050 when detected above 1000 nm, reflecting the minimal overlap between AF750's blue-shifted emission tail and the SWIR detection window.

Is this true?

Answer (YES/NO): NO